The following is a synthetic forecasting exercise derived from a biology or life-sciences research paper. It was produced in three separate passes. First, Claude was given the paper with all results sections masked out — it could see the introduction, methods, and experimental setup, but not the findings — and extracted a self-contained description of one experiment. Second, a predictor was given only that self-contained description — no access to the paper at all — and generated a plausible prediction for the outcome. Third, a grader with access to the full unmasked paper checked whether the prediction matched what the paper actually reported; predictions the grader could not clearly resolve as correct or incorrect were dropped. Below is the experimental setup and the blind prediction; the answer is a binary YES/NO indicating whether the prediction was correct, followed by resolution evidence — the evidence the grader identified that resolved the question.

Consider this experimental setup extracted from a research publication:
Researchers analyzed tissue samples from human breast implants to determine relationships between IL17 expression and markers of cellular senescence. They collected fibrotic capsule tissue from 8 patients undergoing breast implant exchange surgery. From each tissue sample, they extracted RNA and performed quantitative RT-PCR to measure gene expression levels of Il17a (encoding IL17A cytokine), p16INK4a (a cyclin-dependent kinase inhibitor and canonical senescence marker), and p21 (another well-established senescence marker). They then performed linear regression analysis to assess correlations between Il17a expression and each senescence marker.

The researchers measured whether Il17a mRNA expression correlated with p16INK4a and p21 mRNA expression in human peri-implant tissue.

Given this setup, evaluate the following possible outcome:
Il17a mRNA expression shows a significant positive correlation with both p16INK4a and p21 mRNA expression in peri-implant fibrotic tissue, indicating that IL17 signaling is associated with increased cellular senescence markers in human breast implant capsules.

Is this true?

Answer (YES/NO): YES